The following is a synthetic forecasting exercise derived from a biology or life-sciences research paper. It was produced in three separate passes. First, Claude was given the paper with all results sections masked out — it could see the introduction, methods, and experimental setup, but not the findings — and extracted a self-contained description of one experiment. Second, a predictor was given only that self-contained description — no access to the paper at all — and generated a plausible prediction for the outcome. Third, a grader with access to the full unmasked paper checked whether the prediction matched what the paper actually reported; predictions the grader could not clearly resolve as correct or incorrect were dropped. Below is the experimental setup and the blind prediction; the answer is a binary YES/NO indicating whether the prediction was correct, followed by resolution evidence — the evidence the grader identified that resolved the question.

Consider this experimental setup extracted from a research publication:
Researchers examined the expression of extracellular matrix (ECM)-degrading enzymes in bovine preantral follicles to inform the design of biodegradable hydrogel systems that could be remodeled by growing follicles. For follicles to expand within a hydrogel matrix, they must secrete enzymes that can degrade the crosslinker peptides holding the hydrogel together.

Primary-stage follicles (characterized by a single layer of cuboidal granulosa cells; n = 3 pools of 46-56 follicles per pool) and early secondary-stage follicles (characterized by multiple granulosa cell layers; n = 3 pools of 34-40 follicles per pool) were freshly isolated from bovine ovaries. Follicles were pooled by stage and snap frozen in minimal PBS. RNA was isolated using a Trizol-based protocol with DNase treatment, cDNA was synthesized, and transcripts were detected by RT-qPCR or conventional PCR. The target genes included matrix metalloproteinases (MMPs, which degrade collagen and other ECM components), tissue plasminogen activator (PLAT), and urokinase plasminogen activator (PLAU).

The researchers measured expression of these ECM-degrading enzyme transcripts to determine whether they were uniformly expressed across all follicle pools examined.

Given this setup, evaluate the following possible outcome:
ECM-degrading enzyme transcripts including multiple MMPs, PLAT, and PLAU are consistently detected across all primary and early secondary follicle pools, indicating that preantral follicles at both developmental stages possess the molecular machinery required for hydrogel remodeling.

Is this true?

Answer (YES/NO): NO